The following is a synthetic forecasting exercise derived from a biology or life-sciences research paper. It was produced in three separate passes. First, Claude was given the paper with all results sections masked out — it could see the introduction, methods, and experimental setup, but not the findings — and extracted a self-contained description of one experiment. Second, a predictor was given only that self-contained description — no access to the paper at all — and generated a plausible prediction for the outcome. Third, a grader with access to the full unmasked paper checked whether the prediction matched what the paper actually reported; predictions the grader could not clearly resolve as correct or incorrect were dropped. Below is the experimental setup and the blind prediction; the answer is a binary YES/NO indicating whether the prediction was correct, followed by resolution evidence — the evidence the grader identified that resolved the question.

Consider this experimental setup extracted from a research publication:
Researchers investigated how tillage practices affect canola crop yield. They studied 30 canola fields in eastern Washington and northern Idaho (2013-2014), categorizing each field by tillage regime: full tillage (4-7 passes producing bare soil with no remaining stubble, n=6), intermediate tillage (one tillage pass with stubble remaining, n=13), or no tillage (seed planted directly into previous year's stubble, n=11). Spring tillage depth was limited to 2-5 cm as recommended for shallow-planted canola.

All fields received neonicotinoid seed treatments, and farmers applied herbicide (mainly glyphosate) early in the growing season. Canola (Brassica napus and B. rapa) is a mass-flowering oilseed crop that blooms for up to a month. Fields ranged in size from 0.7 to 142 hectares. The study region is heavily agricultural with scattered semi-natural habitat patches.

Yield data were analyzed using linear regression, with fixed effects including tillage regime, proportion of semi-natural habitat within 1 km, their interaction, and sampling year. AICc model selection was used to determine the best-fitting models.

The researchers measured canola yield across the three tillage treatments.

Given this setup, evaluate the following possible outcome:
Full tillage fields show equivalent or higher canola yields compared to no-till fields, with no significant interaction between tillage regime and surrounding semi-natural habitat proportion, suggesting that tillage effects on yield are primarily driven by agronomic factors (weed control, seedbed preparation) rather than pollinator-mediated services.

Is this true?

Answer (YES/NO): YES